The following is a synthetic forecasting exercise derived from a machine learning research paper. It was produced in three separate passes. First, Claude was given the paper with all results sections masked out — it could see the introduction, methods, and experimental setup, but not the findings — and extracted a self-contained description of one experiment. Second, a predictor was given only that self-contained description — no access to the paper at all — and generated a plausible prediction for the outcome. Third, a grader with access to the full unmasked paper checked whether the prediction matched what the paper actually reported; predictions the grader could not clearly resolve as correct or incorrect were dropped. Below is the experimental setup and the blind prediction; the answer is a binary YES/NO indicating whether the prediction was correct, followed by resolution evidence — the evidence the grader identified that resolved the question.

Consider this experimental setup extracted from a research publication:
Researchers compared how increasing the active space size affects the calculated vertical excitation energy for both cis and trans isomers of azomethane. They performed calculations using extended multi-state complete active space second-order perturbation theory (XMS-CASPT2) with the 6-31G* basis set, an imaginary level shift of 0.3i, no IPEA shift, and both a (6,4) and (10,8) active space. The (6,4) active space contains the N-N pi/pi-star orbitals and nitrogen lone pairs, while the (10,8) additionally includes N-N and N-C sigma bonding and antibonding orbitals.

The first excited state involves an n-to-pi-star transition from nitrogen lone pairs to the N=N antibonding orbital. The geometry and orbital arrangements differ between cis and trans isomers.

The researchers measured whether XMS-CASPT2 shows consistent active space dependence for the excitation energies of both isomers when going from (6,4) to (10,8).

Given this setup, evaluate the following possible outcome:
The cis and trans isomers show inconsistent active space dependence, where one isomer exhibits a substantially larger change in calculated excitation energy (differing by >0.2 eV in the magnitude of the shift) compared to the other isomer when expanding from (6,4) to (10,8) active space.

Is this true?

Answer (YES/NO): NO